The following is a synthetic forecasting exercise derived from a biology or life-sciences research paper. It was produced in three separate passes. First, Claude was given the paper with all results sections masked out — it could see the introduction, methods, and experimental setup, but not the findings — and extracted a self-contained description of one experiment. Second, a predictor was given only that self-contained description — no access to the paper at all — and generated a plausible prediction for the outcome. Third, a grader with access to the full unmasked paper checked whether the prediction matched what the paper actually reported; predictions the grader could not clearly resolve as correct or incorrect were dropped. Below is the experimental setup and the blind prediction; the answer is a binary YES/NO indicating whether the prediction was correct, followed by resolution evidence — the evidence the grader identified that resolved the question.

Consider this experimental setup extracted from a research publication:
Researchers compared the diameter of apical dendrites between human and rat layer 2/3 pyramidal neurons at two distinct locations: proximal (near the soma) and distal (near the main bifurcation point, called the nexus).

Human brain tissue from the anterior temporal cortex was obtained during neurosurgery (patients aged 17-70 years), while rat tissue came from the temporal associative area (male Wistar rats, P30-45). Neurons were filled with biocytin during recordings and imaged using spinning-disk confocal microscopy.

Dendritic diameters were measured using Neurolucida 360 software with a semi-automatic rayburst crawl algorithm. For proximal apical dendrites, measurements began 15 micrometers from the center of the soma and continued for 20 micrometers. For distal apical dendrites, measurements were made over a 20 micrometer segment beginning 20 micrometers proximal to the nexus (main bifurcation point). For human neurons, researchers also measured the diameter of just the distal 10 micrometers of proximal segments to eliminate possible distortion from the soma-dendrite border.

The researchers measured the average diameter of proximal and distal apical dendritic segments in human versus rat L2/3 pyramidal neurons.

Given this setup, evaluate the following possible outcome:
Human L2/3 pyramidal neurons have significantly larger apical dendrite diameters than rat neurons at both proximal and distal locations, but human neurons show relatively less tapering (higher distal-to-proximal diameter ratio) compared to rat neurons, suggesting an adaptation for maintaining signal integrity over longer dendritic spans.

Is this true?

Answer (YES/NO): NO